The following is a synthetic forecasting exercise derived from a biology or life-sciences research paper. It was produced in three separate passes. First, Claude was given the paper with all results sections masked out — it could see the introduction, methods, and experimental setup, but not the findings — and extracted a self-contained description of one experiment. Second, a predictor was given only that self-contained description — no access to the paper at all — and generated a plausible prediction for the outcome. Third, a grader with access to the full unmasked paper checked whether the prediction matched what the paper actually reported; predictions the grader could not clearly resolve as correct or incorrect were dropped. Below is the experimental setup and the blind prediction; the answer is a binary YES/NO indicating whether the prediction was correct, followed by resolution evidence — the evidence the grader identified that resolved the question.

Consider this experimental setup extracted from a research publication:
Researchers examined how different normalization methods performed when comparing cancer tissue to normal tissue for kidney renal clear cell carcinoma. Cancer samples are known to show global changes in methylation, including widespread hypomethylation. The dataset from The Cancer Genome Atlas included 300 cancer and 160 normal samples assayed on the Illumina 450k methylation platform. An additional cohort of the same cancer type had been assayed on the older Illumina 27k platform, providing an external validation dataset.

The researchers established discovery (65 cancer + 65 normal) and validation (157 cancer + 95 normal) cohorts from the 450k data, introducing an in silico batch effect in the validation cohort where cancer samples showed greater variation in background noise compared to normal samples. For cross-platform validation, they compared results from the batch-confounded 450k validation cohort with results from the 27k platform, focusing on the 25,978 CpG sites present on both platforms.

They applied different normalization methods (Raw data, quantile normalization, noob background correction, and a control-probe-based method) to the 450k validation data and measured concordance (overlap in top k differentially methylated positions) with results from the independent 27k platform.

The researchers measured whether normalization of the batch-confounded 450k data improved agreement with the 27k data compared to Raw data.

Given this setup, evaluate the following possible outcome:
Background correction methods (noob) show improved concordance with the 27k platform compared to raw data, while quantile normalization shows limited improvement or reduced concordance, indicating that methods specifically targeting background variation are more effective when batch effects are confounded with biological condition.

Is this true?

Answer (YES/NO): NO